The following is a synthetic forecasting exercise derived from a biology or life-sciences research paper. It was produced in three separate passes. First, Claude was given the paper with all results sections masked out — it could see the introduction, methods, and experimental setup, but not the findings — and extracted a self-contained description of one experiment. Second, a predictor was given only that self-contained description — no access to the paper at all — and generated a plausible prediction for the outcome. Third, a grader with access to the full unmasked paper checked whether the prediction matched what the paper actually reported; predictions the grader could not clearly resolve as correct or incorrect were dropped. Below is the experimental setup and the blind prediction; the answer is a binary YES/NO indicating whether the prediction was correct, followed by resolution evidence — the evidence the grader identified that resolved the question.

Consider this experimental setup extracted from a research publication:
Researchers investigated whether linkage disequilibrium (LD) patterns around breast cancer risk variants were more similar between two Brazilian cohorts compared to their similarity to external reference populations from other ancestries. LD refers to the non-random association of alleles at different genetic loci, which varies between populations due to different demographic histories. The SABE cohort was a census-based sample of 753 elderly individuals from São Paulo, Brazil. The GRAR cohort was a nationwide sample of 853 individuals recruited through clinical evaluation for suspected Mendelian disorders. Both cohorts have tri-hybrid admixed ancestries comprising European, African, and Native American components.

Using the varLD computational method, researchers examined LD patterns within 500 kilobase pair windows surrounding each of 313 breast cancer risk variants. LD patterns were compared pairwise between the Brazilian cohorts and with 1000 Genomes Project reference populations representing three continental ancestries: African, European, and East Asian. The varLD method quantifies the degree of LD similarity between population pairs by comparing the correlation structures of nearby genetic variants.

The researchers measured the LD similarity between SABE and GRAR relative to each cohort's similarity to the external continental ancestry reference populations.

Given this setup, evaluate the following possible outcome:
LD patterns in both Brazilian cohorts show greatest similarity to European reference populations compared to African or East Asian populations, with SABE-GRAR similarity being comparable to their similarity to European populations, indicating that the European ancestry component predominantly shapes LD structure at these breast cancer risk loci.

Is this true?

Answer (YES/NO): NO